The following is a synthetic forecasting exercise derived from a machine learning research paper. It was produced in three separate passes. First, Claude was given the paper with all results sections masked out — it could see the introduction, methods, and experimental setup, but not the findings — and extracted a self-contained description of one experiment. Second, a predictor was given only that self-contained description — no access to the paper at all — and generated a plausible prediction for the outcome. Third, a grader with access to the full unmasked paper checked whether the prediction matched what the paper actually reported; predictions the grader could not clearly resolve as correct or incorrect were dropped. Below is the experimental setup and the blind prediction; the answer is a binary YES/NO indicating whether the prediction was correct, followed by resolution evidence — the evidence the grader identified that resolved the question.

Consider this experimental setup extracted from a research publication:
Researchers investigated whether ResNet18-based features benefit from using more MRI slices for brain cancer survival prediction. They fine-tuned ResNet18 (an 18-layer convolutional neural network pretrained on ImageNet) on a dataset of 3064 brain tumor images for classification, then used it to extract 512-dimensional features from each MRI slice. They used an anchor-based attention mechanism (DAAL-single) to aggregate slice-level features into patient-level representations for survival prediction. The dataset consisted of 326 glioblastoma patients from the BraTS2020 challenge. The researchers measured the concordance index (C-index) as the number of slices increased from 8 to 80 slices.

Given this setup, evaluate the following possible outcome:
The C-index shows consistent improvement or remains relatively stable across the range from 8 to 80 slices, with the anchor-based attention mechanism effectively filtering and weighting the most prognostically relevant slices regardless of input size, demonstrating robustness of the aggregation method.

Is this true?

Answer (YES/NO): YES